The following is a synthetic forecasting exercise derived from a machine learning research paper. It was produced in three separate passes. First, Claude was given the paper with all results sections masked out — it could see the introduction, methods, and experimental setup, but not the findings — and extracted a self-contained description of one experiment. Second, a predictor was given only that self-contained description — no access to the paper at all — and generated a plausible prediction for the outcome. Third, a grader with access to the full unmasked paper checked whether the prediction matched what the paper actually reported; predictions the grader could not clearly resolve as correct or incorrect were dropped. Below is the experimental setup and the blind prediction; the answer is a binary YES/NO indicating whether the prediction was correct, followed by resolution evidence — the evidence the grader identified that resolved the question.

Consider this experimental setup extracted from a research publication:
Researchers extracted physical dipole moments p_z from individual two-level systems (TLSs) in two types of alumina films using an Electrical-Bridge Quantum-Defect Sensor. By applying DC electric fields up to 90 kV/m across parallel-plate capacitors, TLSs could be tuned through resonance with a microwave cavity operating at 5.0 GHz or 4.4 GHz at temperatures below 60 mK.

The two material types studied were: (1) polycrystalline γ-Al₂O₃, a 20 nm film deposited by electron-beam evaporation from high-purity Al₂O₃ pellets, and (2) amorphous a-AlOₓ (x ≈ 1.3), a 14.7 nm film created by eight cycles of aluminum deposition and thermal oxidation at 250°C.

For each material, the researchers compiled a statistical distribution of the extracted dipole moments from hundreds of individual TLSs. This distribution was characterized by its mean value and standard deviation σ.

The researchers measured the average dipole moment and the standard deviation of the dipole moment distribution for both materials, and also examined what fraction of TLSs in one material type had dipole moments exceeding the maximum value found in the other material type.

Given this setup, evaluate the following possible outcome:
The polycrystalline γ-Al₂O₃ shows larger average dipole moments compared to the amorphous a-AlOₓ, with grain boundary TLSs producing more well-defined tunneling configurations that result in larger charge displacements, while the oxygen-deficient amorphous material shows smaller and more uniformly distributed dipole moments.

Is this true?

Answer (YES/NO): NO